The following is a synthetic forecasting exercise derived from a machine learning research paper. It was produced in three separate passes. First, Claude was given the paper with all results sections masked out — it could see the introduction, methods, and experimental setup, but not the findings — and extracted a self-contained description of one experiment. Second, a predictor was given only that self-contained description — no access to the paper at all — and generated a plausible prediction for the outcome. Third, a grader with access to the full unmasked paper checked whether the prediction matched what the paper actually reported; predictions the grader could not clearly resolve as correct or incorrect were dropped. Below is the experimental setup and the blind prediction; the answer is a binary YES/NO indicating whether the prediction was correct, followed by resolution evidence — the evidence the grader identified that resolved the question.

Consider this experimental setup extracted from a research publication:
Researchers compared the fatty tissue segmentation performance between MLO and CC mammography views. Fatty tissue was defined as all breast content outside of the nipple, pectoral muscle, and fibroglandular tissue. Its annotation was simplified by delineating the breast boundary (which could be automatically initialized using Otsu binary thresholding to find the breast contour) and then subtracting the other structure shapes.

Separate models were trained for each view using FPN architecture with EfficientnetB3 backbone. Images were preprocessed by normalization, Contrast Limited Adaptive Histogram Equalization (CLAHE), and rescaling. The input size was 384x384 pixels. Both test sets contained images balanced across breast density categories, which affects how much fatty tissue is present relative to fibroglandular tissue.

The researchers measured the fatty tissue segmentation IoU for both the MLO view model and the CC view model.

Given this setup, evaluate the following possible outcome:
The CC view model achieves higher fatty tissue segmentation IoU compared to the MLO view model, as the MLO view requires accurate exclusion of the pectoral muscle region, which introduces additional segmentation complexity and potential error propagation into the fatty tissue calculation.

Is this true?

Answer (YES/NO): NO